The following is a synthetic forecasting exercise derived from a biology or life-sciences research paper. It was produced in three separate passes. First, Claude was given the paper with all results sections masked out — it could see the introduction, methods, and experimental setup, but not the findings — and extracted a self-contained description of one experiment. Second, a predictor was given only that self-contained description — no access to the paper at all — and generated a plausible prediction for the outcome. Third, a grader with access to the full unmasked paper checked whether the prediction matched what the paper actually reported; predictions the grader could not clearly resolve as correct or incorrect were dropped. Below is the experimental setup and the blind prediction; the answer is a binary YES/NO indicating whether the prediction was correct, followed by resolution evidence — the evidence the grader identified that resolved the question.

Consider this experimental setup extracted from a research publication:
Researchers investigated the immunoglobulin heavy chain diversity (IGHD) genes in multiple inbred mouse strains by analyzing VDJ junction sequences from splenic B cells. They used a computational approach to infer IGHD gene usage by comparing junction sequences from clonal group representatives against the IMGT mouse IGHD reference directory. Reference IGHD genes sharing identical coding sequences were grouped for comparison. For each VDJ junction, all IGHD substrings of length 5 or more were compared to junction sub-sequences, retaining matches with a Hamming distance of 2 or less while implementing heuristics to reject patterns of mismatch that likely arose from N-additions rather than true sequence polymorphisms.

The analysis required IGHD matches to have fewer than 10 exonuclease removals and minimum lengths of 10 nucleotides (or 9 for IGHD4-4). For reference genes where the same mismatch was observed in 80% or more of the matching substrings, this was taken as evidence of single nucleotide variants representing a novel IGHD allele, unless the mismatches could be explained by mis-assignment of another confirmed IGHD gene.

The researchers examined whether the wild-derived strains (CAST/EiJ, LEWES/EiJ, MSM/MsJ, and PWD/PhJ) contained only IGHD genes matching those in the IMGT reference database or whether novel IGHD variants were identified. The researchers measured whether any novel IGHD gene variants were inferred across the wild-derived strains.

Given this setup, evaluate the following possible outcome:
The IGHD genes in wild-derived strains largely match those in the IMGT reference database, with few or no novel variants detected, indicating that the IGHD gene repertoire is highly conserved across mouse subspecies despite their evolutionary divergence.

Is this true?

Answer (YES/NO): NO